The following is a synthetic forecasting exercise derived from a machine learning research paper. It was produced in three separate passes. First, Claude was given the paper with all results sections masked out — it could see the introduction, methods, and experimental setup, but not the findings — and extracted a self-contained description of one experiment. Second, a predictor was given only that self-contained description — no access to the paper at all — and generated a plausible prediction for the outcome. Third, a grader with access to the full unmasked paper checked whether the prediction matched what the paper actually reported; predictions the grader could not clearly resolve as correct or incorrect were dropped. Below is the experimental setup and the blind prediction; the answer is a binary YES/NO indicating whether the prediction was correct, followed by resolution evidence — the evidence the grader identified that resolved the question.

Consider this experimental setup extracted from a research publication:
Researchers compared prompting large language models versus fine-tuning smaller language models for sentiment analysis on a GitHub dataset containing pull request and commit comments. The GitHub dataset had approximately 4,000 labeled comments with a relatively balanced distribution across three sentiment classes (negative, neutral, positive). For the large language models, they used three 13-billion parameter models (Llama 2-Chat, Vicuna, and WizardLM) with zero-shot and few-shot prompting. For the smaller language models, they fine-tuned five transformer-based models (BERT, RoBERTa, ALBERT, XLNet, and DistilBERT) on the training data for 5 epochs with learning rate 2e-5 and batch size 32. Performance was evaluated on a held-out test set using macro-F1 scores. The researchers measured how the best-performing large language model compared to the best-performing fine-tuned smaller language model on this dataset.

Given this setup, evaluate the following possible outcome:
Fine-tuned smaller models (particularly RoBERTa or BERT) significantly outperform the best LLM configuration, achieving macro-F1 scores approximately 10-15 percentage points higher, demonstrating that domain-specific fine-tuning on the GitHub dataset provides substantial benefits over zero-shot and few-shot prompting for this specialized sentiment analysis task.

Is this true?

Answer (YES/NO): NO